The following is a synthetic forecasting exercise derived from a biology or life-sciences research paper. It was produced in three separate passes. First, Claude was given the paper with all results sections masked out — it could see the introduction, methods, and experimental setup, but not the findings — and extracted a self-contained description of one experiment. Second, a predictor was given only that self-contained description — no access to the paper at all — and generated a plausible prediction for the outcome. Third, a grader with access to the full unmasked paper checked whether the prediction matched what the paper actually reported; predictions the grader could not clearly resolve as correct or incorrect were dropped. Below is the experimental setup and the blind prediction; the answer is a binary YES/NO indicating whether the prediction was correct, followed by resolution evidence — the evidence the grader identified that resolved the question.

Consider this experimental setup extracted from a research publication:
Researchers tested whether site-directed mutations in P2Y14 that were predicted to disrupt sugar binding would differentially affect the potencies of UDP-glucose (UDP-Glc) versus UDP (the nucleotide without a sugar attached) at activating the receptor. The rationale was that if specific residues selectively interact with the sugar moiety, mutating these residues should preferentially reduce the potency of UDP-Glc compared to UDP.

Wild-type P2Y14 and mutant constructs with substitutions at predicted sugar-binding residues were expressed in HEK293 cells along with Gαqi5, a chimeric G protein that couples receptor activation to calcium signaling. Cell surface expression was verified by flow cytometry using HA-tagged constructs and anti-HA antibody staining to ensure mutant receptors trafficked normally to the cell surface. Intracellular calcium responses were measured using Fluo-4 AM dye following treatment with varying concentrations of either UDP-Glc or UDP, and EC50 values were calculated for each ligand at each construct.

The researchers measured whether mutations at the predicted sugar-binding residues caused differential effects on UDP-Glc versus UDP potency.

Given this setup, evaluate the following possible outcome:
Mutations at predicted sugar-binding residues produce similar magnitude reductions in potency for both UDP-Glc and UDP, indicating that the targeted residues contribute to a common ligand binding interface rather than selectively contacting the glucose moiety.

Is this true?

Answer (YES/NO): NO